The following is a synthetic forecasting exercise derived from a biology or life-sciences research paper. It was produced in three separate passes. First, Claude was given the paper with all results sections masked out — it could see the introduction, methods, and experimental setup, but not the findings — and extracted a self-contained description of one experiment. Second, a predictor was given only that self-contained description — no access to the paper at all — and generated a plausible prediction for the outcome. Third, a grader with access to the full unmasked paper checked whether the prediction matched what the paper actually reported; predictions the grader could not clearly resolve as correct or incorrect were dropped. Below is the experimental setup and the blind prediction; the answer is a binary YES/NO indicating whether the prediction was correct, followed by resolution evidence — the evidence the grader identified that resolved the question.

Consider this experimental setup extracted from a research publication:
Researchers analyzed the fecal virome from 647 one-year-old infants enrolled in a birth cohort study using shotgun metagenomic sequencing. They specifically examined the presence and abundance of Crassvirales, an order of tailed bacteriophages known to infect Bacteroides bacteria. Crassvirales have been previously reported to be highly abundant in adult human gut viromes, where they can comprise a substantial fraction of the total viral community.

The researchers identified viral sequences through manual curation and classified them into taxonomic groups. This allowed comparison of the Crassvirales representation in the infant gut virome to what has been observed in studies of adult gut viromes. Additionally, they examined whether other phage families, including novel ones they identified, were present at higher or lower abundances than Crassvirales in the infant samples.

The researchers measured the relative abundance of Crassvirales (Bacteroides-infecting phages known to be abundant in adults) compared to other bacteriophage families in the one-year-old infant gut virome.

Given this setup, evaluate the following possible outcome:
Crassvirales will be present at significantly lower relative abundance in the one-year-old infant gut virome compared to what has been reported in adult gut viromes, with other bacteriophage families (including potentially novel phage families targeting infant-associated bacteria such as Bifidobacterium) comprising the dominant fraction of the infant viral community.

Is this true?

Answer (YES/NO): YES